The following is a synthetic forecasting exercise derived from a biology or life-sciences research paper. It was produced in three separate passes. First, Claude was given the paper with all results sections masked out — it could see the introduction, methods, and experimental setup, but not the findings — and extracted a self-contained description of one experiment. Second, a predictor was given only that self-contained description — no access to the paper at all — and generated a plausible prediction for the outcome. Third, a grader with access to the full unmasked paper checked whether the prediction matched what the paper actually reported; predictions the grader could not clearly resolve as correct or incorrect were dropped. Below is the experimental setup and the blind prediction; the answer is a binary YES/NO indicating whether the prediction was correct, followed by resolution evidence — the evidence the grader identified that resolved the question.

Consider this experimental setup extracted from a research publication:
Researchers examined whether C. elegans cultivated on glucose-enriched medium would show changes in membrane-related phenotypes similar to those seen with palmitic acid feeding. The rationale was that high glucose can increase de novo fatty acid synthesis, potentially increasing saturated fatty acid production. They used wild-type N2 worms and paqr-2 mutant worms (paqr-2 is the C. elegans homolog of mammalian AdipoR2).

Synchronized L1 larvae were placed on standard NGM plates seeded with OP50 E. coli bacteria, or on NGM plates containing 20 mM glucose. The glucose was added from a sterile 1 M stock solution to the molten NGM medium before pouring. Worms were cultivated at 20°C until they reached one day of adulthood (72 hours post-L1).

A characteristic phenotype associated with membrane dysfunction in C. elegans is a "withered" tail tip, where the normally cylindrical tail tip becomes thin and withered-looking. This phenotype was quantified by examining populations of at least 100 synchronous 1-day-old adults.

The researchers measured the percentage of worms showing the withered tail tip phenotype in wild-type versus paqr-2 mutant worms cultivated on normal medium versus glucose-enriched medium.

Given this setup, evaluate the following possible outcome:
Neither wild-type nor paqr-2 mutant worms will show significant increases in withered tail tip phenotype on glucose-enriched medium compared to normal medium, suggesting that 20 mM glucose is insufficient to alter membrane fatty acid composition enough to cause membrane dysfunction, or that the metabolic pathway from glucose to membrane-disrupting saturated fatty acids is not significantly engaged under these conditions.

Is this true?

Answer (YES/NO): NO